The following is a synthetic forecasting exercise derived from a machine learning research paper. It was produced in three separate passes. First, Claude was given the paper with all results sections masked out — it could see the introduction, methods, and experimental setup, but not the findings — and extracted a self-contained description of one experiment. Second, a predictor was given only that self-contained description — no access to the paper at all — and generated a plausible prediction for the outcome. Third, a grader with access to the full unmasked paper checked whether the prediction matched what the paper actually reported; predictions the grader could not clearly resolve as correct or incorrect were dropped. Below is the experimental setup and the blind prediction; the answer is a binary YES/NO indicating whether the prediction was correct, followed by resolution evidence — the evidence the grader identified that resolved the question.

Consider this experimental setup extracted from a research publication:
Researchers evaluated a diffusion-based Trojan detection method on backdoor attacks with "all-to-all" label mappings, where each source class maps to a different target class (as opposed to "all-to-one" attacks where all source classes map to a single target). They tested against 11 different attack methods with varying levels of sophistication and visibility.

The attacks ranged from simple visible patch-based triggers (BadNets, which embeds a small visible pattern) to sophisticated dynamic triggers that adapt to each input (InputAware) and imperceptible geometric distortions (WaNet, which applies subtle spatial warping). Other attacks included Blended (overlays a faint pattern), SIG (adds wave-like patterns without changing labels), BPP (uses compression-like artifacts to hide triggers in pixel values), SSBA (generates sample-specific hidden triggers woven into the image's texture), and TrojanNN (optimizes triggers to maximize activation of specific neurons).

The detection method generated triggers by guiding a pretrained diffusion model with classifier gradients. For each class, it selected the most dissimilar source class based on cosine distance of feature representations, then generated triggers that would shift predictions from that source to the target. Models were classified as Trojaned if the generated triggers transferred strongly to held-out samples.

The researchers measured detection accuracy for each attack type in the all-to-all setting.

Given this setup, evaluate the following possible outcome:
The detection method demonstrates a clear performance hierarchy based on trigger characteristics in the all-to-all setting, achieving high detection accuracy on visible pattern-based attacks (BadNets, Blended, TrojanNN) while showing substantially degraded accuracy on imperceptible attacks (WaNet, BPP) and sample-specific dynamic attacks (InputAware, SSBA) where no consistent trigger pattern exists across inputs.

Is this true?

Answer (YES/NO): NO